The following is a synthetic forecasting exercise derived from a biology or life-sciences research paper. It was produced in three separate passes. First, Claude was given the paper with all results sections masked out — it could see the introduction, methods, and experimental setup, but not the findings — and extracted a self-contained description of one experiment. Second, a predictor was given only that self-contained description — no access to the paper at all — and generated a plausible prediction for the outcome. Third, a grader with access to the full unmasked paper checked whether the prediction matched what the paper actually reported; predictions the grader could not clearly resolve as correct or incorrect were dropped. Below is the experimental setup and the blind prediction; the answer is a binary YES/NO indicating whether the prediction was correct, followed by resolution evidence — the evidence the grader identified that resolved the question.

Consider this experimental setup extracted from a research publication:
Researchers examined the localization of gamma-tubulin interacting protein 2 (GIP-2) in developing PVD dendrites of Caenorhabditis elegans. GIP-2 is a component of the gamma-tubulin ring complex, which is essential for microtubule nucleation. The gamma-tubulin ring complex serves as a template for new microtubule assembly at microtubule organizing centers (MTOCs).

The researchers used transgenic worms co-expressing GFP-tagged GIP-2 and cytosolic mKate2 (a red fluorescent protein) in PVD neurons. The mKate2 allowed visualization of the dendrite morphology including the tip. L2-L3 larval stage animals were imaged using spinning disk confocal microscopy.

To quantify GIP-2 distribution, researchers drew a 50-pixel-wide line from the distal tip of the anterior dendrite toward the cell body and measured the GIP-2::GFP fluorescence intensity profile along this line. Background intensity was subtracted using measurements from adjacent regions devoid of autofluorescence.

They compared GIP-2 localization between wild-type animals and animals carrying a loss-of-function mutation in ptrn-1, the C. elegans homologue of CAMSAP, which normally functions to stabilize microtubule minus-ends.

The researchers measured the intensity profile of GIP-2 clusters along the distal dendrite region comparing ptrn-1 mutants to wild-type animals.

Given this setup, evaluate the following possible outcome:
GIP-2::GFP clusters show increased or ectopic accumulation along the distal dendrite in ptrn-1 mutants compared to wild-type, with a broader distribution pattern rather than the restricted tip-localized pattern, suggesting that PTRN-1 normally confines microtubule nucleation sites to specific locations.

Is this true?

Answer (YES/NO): NO